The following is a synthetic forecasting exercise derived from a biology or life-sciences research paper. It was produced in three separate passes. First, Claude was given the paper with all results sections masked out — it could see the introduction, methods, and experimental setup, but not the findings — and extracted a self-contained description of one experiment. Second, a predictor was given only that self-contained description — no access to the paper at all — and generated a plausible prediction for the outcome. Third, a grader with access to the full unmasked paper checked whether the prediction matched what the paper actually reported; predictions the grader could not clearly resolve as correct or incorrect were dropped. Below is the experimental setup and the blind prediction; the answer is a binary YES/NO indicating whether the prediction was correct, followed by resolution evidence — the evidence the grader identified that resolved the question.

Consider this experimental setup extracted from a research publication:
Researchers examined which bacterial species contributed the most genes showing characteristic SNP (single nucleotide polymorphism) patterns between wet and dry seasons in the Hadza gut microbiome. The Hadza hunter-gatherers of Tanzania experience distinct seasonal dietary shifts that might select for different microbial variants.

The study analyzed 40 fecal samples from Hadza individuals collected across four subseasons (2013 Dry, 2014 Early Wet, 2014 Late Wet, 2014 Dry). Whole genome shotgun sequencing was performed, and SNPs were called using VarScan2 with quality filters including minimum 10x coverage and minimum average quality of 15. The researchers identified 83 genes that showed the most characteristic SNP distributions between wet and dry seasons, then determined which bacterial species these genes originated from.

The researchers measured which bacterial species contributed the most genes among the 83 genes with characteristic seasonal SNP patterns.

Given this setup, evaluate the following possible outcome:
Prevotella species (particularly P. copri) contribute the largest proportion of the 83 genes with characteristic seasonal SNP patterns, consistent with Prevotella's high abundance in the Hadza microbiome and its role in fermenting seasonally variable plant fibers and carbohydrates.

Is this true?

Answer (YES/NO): NO